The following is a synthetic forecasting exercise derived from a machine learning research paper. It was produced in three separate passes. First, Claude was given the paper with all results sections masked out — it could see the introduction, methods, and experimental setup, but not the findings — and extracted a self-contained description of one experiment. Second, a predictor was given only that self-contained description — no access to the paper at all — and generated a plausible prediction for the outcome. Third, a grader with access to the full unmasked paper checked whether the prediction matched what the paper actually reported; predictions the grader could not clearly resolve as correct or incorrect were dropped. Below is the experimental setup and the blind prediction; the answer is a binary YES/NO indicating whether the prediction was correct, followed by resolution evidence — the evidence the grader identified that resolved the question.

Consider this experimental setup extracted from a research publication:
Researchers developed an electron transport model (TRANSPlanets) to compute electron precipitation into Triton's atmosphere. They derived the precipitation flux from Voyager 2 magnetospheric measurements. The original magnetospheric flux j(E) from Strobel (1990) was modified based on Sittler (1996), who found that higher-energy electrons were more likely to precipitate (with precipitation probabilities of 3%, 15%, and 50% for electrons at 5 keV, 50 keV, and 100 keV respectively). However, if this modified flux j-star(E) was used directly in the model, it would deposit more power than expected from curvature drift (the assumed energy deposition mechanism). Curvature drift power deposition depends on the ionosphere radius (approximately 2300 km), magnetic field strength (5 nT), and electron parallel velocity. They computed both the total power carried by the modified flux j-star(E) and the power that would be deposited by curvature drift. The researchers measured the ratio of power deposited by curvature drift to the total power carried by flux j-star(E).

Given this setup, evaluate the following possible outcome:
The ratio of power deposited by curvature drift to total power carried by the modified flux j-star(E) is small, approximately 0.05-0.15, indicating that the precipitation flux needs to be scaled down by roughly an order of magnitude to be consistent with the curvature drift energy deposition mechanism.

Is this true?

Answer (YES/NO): YES